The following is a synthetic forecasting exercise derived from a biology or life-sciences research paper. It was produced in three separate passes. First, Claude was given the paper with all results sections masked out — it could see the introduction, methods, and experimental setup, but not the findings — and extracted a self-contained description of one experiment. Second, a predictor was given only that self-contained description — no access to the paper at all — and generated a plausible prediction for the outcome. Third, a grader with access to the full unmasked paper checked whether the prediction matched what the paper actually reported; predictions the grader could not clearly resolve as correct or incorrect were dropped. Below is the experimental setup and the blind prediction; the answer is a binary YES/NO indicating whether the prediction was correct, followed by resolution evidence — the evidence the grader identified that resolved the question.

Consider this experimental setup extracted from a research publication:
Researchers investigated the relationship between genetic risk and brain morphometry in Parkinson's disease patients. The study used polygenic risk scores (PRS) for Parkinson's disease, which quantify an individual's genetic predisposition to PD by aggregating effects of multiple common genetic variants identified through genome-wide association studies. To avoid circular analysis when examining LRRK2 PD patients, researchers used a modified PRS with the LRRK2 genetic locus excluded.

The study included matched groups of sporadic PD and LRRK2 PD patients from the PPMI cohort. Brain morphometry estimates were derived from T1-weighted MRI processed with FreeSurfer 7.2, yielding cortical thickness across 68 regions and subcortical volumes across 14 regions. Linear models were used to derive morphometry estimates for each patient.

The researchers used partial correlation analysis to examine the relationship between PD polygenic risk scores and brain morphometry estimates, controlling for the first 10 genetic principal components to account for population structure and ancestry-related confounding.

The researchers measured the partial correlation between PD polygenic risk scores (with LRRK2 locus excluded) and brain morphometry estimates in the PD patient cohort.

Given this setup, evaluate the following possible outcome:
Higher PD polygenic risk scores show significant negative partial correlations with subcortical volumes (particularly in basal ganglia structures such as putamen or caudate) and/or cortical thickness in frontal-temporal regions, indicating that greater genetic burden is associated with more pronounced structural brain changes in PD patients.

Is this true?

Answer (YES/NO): NO